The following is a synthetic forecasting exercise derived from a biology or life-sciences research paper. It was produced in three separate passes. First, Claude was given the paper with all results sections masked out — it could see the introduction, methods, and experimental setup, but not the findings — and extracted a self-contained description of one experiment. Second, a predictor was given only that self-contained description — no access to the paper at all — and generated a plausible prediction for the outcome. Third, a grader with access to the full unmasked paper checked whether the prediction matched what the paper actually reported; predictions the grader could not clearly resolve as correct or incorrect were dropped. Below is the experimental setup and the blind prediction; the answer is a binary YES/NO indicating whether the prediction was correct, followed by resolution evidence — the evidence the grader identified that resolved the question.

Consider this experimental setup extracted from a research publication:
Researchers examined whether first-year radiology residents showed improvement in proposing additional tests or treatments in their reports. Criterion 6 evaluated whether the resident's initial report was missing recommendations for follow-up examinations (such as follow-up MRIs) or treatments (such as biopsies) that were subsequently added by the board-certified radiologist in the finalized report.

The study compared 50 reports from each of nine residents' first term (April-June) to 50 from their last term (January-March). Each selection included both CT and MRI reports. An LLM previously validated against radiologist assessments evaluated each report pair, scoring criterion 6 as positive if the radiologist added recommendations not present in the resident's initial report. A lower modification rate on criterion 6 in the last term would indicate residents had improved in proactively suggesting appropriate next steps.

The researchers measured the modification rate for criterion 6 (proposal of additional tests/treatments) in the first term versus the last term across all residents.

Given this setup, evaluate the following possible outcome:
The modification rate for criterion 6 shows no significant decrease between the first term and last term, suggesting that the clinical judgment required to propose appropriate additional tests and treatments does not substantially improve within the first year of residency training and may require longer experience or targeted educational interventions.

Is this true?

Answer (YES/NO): YES